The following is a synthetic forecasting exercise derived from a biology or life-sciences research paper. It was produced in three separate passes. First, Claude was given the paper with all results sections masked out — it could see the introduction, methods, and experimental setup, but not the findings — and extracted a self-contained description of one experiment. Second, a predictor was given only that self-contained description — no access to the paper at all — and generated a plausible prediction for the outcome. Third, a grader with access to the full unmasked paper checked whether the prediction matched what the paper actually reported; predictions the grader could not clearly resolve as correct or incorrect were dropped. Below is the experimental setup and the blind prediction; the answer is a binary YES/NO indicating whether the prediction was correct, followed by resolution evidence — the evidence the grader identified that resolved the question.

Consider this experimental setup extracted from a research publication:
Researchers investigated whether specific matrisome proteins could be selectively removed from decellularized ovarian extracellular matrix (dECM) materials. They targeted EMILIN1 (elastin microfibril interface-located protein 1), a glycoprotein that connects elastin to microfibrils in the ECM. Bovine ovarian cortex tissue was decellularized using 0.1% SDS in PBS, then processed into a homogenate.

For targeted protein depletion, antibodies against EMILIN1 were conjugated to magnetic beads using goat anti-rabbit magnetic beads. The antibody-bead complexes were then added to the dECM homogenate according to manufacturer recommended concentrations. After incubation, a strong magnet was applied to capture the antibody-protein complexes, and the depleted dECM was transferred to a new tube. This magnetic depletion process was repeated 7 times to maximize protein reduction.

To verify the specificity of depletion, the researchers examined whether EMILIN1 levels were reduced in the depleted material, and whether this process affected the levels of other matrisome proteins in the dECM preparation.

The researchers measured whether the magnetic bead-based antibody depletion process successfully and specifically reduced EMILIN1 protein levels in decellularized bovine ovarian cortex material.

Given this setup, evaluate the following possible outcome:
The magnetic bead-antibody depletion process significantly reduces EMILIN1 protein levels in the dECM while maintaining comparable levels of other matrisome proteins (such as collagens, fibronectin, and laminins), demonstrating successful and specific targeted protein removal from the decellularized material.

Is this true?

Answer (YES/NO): YES